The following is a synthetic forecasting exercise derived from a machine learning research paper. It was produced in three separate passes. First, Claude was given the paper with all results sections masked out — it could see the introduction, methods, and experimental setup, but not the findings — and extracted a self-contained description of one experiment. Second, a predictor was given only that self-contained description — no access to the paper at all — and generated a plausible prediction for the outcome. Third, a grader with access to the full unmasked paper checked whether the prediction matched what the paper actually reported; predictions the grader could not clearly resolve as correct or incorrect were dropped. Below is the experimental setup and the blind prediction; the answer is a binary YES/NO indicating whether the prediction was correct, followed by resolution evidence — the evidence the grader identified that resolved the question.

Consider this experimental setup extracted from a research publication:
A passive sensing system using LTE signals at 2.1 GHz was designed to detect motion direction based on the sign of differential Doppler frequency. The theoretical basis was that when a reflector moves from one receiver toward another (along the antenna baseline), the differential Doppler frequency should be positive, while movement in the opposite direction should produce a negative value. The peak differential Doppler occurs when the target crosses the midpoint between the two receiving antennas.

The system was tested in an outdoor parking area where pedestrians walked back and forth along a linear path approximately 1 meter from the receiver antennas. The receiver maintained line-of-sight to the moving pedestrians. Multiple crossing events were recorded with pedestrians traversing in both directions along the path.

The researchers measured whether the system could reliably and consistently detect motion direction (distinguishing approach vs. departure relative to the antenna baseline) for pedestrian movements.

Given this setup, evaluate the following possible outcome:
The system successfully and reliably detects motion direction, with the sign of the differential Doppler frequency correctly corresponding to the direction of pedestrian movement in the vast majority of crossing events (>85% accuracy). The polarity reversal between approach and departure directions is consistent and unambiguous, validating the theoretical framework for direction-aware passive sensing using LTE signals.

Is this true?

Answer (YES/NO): NO